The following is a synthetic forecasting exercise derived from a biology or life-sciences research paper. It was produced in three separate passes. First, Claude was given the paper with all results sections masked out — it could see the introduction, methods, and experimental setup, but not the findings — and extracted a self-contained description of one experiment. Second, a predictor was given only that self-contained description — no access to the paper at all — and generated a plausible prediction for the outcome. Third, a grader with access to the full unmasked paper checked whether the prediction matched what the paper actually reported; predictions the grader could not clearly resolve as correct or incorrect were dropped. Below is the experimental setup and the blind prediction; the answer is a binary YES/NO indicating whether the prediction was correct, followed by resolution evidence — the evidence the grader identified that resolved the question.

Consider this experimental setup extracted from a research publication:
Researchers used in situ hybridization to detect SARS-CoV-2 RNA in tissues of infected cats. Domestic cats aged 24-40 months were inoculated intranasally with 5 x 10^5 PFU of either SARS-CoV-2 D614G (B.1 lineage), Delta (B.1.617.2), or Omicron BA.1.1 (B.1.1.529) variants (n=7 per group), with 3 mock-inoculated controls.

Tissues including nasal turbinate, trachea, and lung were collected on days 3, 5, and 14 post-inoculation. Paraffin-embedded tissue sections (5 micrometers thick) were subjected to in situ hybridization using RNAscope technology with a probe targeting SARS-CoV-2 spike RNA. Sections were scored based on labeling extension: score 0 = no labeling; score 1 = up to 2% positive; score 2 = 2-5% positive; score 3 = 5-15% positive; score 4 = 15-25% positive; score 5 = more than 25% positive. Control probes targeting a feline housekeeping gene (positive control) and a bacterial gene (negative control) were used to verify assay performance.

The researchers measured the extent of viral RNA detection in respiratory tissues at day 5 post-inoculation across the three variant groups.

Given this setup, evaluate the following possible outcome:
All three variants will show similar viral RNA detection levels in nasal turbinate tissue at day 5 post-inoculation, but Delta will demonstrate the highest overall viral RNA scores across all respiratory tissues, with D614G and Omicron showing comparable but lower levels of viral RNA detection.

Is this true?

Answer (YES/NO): NO